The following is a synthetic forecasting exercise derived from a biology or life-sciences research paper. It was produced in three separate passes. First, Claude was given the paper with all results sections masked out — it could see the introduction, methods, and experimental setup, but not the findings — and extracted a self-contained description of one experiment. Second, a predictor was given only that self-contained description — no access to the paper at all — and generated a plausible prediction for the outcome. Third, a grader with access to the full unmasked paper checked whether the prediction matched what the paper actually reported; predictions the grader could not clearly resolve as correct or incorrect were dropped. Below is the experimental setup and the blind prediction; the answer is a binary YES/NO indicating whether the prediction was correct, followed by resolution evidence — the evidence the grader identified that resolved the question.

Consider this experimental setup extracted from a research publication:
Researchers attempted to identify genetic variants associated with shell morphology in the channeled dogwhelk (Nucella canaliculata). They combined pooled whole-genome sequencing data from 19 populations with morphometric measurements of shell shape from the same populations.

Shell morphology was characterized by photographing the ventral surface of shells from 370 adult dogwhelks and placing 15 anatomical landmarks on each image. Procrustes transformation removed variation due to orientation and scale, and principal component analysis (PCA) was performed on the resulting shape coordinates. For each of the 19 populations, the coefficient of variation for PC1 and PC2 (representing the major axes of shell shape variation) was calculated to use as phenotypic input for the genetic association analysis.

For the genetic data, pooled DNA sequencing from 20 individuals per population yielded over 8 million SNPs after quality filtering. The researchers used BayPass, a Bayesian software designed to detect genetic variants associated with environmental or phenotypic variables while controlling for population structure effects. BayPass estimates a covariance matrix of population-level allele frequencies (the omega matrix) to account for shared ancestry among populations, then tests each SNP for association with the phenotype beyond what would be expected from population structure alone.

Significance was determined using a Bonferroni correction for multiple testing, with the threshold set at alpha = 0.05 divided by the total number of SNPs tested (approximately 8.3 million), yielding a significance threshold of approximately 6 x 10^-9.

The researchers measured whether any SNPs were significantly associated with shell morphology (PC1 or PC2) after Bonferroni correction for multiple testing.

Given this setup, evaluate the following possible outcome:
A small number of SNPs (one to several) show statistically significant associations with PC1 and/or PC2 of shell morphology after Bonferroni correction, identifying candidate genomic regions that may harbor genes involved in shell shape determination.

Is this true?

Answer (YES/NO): YES